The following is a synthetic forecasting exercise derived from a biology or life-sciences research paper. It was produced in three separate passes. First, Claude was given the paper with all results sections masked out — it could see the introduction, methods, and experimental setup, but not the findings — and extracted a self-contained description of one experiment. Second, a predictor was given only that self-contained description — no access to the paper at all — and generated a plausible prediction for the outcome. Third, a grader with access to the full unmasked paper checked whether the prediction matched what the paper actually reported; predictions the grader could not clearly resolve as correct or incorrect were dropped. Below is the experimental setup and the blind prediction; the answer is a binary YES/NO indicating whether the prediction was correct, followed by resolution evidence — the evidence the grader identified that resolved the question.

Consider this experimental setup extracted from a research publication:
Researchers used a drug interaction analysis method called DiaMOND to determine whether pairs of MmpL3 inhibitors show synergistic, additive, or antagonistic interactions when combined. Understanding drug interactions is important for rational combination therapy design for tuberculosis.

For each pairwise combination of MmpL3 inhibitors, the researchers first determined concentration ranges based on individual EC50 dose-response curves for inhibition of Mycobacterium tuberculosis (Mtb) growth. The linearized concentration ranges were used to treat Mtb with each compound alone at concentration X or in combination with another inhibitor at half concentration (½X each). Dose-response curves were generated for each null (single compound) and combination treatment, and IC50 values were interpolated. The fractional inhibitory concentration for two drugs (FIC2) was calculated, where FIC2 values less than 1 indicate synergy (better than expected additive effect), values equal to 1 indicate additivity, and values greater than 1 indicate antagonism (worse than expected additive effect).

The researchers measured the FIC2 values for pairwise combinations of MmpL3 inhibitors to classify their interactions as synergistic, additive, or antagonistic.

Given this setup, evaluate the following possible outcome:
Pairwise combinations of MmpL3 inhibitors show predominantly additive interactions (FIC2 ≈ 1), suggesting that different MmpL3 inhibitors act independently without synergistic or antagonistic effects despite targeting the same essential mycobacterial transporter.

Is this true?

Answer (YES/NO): NO